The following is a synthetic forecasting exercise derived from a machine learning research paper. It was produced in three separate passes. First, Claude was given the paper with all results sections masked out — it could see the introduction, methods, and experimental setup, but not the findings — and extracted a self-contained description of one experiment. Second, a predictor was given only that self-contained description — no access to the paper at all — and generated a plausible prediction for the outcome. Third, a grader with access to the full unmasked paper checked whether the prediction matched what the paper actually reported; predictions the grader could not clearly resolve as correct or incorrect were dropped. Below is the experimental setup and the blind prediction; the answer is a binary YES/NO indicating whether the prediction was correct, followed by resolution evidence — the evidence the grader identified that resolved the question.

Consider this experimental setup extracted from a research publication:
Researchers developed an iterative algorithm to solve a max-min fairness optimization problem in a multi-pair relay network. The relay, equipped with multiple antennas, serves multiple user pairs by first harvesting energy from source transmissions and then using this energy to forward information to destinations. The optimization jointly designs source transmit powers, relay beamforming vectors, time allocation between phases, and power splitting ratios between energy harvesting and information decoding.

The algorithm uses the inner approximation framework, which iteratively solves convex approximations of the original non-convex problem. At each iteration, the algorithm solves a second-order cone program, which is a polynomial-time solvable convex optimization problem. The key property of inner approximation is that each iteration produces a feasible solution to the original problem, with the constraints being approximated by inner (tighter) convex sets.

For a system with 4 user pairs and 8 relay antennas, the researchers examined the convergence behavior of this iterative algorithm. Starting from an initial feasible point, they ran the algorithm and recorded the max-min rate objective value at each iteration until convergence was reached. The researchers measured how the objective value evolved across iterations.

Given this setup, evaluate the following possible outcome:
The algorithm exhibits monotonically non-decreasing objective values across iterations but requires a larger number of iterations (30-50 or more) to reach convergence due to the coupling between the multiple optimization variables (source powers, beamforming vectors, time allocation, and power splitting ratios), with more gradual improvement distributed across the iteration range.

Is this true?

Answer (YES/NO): NO